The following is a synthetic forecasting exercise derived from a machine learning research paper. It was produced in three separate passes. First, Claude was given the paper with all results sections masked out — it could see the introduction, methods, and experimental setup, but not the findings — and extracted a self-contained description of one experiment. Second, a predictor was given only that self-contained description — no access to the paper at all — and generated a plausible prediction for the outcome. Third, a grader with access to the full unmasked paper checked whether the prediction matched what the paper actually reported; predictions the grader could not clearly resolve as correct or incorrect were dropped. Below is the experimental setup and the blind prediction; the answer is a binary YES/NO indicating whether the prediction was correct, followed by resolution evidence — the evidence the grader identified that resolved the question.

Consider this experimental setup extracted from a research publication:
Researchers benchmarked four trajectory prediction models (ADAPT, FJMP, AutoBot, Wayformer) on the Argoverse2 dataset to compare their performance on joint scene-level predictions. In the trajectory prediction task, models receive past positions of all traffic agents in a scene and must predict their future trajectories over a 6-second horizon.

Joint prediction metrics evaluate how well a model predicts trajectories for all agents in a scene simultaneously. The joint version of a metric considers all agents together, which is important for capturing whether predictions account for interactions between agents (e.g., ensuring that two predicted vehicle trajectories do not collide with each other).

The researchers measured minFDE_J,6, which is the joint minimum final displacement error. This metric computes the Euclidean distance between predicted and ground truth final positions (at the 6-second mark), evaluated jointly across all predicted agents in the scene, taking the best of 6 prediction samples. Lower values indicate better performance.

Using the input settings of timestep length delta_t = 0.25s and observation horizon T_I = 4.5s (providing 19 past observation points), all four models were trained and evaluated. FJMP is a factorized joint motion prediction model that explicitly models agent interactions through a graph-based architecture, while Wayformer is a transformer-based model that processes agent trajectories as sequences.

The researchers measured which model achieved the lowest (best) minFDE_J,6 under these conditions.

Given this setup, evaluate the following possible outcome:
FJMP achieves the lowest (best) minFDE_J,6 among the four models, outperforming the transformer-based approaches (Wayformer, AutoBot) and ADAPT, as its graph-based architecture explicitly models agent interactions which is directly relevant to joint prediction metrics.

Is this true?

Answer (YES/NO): YES